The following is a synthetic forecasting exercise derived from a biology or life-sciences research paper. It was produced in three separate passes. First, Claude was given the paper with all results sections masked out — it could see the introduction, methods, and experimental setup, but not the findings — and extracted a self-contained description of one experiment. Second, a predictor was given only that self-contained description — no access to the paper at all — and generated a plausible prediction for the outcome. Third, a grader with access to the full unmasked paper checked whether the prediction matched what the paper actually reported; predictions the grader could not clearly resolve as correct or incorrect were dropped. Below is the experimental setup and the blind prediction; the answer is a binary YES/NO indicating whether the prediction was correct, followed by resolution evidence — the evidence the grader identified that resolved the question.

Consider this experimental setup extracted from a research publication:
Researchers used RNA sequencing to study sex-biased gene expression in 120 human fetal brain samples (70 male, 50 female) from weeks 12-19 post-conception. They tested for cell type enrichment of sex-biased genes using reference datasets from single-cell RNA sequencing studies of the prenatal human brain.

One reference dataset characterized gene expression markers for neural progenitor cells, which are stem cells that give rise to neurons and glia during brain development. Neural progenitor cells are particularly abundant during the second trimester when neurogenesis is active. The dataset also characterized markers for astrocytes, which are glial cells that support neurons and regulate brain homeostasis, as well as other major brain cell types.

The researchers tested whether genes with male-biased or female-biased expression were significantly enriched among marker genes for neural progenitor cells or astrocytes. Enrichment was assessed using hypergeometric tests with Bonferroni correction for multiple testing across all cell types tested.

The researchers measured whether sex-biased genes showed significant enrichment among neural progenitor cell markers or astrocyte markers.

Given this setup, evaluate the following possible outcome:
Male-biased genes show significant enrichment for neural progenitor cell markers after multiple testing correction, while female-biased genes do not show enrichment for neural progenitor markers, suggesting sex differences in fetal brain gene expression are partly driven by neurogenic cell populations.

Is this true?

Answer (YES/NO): YES